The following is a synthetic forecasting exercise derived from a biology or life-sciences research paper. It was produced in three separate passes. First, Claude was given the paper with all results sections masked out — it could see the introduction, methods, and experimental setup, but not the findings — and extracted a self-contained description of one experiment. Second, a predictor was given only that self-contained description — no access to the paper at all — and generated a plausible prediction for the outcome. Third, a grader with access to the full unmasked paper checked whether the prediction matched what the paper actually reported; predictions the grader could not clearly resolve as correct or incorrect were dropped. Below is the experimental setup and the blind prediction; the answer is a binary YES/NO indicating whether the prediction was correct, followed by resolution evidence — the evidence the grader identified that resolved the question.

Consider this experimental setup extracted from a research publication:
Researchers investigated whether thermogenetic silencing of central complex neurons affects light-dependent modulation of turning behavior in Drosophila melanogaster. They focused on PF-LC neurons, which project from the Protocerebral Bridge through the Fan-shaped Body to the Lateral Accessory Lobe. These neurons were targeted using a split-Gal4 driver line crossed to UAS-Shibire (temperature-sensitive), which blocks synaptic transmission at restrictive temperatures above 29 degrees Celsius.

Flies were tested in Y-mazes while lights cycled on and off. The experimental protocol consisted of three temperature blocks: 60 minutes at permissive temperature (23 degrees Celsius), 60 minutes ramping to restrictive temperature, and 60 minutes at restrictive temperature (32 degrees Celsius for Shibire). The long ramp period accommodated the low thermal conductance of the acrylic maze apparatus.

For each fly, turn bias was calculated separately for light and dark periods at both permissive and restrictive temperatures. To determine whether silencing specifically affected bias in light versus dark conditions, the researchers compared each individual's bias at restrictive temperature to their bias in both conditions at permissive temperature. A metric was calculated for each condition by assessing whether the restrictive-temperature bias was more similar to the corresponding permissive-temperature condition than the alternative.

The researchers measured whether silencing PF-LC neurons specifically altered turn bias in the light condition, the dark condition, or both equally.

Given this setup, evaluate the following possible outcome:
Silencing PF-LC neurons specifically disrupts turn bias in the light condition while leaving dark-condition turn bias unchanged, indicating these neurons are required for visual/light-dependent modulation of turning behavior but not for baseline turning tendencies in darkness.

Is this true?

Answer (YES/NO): YES